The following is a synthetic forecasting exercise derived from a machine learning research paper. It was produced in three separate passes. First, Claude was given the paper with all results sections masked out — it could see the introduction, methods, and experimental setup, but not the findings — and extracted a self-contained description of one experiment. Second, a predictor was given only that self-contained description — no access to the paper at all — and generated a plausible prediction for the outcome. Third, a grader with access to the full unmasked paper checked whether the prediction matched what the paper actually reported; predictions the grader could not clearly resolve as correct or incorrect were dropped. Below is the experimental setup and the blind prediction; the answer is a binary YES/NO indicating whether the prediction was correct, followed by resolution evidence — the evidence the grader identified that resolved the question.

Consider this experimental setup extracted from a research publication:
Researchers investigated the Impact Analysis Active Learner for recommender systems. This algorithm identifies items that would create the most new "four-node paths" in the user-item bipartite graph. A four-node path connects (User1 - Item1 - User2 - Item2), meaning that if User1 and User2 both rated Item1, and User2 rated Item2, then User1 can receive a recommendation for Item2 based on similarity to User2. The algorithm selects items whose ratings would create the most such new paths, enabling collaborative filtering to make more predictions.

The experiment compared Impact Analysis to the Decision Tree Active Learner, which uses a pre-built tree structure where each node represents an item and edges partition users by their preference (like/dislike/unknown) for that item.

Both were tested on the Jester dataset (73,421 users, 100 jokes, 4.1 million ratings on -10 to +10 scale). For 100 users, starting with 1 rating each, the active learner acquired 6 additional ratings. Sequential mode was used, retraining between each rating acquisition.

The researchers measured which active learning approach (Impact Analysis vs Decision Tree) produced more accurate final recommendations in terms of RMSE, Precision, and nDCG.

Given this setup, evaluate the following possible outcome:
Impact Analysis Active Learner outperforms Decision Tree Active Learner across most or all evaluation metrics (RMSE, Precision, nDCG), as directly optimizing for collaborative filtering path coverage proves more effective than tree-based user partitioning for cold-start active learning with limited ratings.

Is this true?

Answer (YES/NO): NO